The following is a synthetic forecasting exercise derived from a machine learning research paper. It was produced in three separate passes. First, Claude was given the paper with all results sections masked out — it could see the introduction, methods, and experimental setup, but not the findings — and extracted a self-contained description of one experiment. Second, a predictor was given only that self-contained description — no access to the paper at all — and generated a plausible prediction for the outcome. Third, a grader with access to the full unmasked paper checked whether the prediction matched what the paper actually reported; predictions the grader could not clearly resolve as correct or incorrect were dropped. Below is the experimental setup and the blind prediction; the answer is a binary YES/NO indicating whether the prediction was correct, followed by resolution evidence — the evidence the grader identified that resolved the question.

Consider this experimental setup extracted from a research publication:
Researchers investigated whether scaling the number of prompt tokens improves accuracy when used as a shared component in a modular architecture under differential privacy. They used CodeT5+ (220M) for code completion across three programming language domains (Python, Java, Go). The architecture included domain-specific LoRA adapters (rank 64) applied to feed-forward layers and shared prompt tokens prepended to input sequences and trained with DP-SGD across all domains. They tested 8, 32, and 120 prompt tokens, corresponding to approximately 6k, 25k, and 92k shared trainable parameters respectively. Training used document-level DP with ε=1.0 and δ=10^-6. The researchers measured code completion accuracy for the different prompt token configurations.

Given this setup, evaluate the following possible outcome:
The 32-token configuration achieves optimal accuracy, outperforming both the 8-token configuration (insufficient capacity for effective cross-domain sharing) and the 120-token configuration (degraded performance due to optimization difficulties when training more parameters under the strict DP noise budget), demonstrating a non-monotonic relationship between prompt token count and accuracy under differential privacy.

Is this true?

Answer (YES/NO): YES